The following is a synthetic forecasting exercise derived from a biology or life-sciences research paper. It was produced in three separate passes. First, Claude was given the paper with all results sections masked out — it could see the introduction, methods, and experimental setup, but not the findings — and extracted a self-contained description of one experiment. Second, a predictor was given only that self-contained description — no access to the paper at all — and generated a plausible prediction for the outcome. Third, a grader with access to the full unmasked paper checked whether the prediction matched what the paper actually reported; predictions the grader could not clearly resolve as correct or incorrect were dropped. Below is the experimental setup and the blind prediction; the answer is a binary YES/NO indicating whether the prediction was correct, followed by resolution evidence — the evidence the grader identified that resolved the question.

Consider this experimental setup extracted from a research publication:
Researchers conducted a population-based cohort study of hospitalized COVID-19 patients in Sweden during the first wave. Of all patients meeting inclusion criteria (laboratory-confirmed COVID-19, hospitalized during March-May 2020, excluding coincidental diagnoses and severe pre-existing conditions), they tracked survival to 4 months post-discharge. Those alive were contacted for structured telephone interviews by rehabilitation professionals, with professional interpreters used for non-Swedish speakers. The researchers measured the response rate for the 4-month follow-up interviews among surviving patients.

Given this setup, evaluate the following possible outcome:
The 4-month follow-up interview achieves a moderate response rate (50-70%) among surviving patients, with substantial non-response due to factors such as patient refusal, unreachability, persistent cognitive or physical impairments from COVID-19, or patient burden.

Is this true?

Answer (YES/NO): NO